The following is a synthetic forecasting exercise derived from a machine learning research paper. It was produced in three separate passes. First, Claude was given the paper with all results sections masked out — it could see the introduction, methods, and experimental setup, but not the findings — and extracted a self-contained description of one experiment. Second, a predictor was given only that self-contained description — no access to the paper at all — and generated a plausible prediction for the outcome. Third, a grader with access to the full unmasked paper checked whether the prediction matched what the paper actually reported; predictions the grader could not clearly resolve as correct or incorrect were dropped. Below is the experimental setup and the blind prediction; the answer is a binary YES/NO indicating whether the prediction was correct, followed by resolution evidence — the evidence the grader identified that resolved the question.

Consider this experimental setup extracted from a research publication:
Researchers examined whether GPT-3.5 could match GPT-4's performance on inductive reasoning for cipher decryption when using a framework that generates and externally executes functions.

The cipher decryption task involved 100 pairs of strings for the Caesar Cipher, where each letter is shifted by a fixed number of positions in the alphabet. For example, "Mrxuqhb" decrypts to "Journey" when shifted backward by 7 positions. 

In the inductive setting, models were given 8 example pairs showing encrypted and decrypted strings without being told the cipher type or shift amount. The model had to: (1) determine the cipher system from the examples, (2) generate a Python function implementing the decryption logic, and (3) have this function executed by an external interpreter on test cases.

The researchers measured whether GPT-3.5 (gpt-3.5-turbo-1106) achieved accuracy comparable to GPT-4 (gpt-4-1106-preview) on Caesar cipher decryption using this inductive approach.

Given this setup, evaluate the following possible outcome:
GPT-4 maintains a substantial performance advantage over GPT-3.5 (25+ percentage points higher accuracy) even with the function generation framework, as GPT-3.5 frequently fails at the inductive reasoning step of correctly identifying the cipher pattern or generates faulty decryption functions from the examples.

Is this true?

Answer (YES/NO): YES